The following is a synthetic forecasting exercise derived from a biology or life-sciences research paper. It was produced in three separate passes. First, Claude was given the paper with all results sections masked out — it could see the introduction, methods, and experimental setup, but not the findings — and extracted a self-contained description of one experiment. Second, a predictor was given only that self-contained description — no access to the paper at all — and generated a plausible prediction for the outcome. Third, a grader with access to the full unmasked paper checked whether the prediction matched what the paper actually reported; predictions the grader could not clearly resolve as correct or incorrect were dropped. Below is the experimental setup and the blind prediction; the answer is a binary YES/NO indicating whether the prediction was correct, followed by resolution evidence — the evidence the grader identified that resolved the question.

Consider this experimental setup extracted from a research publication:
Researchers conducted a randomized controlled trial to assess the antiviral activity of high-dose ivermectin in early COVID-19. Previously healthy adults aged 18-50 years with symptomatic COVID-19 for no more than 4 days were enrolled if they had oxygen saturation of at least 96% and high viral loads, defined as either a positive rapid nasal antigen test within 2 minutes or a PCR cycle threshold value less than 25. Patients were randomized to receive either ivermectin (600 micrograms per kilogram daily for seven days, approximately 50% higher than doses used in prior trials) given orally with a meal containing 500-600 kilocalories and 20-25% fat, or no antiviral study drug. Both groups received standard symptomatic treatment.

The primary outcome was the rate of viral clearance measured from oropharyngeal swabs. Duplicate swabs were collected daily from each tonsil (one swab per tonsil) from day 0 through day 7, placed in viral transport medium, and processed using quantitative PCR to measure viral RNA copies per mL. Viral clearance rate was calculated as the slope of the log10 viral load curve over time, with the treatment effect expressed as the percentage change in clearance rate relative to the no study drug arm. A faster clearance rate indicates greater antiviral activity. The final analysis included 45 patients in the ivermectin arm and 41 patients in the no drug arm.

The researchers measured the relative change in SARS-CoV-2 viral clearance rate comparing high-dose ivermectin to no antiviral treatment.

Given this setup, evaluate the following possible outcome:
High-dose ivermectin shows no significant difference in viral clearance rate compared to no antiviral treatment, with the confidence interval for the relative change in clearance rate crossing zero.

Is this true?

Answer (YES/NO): YES